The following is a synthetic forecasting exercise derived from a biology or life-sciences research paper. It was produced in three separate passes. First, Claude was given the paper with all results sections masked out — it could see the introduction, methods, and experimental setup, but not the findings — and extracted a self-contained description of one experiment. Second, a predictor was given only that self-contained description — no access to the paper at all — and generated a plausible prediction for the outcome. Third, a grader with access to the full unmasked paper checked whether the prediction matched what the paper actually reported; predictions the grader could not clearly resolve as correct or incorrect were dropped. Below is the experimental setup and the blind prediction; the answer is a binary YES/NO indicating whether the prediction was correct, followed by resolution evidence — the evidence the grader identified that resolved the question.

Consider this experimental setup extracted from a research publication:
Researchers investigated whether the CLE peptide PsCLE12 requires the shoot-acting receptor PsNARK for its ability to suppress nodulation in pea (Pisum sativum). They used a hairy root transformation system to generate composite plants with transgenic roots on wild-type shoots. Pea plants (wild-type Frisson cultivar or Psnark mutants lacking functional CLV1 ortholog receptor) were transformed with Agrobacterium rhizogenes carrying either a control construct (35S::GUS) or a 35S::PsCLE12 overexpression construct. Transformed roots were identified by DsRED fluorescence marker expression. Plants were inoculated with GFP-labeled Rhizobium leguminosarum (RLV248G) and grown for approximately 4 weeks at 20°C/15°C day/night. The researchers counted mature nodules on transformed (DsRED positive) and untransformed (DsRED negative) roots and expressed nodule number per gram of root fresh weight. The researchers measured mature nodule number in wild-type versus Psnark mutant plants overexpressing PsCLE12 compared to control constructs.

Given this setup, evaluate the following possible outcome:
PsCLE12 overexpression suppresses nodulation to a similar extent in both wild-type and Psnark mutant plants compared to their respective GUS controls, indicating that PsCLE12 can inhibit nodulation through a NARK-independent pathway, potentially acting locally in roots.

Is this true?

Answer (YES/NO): NO